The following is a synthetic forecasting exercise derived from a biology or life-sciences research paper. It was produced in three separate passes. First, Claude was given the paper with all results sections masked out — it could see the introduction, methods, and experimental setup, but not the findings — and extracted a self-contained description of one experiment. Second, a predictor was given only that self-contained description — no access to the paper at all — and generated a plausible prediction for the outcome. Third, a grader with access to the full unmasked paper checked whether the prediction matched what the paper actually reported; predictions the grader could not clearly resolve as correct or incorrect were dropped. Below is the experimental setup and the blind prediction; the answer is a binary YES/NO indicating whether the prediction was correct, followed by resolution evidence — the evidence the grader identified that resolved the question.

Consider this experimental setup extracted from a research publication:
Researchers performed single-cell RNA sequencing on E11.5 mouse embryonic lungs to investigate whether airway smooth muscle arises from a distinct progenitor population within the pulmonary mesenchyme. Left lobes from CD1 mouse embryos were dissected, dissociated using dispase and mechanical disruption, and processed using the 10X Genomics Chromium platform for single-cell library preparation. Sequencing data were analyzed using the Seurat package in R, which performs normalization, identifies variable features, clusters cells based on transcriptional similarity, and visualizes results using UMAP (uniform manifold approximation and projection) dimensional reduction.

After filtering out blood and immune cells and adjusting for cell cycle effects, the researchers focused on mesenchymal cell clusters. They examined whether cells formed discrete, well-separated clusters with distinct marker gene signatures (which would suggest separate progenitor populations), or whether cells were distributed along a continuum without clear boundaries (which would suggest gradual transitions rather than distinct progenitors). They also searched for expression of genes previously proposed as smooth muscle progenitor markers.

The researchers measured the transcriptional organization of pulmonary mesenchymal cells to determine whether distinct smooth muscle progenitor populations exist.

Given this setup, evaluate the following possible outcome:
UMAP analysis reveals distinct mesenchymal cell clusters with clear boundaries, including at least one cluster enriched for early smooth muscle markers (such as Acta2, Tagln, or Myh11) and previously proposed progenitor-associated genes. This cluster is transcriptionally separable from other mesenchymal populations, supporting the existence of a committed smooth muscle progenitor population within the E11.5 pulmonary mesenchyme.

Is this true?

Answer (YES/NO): NO